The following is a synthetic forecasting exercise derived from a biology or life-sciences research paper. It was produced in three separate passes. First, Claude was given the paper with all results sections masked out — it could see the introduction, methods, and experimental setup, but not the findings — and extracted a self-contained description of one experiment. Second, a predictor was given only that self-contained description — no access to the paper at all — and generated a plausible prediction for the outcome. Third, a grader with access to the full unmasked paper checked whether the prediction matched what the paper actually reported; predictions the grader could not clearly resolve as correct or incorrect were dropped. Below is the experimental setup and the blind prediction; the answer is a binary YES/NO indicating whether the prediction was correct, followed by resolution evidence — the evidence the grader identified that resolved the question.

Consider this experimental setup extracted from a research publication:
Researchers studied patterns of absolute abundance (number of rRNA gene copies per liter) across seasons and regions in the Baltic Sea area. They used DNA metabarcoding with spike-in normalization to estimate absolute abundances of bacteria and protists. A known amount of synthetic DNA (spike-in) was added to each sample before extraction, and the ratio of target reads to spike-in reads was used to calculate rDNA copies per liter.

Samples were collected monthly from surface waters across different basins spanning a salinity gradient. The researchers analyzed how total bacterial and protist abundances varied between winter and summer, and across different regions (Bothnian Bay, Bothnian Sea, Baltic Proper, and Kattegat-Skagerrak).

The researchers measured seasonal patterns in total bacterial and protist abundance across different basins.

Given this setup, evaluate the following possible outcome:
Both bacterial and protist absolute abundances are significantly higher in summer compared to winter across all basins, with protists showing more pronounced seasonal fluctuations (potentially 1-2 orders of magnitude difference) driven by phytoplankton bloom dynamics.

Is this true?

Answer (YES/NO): NO